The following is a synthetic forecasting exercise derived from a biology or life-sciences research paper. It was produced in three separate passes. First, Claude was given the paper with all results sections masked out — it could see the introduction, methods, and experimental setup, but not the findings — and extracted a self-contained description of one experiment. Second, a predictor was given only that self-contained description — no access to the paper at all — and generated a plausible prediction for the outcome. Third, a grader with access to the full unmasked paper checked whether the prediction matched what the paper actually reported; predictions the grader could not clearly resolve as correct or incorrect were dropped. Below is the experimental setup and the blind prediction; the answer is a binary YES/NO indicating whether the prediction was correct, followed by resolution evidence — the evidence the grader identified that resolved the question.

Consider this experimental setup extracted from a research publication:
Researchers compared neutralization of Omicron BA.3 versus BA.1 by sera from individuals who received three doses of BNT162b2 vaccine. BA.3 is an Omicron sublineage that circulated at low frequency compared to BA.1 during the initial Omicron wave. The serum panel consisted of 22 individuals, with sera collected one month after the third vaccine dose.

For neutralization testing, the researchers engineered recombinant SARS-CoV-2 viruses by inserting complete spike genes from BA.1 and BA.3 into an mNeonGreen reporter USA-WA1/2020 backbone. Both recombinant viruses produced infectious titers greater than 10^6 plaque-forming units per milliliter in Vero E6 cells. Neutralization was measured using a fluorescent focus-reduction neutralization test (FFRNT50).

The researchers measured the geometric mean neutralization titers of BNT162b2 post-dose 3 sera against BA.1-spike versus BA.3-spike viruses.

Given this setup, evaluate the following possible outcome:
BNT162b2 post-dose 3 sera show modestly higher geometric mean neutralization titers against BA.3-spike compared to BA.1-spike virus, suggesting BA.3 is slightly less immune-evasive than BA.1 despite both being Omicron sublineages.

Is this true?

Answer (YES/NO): NO